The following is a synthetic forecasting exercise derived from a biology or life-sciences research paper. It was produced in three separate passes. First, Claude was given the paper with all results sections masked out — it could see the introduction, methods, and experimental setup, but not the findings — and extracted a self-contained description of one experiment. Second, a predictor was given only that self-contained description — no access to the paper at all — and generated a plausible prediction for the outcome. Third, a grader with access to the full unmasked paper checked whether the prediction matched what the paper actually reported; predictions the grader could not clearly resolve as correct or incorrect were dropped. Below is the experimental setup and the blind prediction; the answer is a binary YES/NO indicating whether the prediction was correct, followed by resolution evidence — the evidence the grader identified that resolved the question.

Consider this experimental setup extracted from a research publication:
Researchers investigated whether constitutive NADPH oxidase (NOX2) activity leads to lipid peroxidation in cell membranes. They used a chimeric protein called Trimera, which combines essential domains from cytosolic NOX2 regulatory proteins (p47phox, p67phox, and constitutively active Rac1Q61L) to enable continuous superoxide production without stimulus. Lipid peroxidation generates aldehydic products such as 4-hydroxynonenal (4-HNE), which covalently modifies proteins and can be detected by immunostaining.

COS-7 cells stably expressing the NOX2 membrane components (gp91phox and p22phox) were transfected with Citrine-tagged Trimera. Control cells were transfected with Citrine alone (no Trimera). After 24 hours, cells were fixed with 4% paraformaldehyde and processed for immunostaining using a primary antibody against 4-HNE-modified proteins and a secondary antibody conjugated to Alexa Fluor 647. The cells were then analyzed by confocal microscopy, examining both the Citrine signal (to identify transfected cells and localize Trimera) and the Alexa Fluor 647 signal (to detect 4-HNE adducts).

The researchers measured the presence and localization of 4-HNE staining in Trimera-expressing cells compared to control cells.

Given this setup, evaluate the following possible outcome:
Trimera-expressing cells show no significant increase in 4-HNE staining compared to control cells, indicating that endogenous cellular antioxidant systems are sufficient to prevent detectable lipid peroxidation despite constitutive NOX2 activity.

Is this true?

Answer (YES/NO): NO